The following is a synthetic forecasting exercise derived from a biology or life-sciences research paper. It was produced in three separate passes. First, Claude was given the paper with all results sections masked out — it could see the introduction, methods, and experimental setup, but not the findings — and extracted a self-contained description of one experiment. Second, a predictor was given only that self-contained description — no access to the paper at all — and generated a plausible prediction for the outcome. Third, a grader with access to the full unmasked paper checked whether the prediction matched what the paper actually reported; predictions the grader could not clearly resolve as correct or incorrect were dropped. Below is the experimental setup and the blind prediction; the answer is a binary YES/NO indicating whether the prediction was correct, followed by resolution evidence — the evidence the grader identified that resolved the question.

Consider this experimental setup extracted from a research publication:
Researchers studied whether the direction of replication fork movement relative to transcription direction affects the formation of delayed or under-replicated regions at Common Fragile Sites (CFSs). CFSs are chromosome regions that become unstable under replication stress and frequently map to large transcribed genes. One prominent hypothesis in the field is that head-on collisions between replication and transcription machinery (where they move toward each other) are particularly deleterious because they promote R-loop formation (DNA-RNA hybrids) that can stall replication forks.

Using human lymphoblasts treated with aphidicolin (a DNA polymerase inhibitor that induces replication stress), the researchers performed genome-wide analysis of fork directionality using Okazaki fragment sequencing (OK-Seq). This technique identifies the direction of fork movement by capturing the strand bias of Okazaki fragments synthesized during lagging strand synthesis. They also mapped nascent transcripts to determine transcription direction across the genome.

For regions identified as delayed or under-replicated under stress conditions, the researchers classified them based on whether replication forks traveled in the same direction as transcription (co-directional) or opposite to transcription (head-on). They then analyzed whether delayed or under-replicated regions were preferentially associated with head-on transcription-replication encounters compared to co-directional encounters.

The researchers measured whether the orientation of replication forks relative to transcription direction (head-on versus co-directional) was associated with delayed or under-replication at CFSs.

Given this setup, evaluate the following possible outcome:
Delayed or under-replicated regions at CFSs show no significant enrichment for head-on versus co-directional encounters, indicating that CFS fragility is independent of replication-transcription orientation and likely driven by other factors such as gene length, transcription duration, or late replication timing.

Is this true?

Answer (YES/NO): YES